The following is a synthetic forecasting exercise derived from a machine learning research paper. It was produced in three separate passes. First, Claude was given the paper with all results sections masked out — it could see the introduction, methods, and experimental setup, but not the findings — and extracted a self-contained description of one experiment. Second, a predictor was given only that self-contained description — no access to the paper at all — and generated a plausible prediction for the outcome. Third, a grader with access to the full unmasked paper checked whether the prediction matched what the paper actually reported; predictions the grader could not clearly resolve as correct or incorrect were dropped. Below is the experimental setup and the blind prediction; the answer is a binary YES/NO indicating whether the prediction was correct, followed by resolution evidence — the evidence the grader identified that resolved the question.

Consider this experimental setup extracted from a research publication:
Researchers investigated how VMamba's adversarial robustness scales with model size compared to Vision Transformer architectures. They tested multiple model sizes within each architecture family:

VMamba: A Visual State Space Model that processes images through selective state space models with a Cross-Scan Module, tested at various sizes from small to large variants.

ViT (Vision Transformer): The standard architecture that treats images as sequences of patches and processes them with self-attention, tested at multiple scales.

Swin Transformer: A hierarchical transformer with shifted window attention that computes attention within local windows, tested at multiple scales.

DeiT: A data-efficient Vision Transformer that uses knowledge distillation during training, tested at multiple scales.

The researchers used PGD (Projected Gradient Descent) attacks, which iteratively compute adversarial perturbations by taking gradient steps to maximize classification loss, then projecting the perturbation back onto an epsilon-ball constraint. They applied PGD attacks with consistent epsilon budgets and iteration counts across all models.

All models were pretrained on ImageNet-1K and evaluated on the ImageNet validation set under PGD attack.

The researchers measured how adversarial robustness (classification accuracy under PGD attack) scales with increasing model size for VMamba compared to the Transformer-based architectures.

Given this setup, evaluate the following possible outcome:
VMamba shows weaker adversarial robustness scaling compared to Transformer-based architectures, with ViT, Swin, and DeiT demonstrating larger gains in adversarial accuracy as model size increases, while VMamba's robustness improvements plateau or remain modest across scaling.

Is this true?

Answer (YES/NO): YES